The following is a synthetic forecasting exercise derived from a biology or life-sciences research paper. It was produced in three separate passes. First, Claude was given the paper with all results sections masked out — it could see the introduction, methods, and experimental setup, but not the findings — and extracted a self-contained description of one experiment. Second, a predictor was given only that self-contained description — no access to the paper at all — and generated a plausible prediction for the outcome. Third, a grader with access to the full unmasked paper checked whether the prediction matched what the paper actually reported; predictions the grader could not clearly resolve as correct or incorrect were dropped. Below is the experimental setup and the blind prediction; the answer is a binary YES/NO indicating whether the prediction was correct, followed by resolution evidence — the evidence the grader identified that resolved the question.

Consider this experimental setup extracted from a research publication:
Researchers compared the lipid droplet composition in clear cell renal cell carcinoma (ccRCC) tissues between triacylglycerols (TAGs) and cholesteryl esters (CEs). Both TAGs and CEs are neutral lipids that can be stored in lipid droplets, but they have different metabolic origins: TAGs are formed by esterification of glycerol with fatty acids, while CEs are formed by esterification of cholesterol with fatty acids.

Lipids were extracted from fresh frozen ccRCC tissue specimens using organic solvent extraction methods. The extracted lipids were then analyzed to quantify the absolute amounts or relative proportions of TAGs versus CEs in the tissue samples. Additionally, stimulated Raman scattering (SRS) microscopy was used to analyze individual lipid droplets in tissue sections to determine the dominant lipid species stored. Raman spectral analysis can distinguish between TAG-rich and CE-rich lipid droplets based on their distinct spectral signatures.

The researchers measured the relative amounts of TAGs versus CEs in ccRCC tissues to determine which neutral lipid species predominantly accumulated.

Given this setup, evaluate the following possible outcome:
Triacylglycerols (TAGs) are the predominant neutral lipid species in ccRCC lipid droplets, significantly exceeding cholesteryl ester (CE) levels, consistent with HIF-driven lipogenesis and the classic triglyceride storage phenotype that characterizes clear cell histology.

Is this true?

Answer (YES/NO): NO